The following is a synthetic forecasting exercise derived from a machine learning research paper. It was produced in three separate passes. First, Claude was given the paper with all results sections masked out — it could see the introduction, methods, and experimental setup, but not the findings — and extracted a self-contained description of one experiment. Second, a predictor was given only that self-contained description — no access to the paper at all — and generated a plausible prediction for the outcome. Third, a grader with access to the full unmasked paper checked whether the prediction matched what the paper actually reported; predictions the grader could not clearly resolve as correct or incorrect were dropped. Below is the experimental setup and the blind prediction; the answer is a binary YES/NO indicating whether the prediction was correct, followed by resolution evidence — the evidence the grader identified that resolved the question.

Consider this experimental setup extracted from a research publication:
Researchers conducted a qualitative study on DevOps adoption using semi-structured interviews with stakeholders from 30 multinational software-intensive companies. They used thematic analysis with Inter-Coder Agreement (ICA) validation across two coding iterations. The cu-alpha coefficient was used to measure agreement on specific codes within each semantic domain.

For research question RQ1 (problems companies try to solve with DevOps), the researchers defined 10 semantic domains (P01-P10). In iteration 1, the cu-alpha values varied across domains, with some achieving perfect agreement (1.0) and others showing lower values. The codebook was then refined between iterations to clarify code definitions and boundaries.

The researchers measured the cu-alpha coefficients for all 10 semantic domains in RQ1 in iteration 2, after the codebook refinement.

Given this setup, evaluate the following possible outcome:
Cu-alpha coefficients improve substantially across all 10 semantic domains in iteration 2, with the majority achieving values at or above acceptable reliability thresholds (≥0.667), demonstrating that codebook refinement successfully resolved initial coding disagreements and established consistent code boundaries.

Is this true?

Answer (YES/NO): NO